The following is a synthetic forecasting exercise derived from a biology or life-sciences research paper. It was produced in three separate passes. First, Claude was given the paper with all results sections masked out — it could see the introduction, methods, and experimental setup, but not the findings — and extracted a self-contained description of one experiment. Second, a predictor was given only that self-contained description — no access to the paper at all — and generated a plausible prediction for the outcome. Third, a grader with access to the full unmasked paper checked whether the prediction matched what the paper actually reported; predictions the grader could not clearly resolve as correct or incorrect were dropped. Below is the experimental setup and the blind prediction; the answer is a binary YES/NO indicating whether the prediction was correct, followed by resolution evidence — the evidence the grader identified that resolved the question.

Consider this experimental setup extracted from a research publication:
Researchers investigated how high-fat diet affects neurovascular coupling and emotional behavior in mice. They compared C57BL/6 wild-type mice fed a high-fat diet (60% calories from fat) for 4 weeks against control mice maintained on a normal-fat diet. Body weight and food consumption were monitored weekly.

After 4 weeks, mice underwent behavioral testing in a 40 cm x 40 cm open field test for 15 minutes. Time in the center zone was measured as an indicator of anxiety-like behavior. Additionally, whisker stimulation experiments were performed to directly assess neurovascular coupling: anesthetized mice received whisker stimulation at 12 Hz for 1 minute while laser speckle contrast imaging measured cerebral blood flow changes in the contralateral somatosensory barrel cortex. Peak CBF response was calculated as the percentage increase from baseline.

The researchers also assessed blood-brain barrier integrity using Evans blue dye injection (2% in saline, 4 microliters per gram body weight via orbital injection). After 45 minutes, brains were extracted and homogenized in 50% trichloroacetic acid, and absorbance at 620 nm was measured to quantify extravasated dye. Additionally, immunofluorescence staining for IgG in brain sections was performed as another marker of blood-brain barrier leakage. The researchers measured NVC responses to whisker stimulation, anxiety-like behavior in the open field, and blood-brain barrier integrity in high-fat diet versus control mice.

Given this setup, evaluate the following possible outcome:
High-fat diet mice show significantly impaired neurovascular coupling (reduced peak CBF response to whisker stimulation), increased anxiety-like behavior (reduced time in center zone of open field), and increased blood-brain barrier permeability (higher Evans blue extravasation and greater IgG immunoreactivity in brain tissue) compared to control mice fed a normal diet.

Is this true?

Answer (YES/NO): NO